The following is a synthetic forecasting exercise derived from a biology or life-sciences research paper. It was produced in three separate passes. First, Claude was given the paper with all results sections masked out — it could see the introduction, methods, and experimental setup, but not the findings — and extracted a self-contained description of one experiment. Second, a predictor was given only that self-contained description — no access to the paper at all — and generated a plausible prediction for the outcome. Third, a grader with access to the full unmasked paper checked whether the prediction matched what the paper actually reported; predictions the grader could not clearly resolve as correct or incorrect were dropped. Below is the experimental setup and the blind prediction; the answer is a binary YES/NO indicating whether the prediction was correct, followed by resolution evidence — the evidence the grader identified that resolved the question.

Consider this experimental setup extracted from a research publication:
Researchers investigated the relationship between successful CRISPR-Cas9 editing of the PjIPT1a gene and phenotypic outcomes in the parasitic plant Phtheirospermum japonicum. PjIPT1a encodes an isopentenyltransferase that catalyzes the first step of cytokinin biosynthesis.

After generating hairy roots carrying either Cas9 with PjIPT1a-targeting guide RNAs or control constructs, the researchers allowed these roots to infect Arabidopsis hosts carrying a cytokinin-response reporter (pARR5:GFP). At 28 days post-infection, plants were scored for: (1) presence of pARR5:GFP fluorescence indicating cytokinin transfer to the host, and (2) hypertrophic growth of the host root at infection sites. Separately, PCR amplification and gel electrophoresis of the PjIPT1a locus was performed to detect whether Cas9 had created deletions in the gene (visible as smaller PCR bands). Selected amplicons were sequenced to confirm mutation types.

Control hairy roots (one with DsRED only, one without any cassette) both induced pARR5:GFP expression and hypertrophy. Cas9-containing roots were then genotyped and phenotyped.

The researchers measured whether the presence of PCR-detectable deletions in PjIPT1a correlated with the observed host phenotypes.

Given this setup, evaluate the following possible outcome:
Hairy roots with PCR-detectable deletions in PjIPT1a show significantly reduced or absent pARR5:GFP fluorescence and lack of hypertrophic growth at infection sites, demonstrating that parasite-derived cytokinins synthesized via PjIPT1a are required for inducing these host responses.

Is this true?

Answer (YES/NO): YES